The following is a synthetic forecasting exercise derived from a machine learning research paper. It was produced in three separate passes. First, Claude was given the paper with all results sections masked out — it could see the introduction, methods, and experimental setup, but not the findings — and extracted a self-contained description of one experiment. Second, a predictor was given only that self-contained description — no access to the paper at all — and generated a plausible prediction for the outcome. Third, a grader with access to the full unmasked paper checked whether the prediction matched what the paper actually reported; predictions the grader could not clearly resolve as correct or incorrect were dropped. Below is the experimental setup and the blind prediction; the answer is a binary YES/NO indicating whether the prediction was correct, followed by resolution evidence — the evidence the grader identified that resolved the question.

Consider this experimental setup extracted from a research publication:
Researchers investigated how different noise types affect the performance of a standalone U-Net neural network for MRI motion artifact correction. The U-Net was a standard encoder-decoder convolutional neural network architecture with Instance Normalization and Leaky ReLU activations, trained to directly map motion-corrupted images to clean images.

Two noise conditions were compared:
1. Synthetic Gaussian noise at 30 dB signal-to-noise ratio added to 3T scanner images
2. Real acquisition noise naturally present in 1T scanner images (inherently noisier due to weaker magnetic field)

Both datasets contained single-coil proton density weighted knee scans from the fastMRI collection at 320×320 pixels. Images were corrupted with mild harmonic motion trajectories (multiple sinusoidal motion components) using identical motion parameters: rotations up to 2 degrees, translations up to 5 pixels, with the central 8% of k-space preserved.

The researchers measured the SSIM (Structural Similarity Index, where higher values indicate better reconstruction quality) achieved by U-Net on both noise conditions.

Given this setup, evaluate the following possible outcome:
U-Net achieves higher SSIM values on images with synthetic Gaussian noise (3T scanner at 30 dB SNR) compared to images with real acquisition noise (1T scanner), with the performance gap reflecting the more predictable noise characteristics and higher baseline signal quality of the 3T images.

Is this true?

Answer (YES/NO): YES